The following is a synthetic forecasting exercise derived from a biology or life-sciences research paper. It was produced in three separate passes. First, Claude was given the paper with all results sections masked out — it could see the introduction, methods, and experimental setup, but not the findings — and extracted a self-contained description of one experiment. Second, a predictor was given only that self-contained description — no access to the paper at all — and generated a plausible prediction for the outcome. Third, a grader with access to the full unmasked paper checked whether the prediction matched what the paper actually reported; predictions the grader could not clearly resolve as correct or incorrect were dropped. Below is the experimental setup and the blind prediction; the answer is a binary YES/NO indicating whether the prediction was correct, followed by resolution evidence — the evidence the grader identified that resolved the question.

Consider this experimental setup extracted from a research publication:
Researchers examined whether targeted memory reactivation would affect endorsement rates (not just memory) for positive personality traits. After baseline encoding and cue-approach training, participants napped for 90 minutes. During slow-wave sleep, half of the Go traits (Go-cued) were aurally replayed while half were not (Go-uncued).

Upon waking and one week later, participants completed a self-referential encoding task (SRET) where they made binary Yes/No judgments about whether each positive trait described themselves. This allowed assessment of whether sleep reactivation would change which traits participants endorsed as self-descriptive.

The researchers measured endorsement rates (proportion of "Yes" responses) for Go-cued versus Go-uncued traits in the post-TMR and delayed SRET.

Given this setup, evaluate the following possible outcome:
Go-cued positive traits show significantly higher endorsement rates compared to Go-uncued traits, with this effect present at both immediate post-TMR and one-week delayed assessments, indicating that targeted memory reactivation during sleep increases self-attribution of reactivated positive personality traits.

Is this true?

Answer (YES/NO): NO